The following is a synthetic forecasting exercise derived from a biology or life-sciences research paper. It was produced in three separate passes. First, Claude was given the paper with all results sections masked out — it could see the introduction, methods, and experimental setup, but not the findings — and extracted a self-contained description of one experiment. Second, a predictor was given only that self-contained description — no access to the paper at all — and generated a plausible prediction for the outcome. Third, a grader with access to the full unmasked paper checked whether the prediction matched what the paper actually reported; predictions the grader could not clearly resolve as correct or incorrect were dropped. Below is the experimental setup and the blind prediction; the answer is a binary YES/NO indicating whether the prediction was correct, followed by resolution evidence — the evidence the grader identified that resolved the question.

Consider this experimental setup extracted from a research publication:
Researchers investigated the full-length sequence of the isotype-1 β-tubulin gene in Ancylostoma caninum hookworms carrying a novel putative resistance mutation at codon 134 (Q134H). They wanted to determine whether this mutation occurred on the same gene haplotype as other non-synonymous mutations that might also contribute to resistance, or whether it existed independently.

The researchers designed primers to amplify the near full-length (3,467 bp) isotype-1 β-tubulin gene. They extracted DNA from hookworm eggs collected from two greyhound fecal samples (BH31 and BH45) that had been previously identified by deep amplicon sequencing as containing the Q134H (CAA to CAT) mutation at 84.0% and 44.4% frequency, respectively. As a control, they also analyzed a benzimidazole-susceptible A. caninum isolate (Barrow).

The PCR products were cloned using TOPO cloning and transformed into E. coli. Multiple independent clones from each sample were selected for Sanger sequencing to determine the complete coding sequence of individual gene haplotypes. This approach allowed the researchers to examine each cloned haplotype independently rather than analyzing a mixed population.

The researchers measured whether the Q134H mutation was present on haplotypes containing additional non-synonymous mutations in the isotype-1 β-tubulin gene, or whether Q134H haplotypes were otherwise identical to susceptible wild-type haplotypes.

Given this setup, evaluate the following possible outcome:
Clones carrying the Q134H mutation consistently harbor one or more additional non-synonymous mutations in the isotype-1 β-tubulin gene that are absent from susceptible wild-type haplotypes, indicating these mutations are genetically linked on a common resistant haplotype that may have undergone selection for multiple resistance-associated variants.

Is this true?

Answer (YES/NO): NO